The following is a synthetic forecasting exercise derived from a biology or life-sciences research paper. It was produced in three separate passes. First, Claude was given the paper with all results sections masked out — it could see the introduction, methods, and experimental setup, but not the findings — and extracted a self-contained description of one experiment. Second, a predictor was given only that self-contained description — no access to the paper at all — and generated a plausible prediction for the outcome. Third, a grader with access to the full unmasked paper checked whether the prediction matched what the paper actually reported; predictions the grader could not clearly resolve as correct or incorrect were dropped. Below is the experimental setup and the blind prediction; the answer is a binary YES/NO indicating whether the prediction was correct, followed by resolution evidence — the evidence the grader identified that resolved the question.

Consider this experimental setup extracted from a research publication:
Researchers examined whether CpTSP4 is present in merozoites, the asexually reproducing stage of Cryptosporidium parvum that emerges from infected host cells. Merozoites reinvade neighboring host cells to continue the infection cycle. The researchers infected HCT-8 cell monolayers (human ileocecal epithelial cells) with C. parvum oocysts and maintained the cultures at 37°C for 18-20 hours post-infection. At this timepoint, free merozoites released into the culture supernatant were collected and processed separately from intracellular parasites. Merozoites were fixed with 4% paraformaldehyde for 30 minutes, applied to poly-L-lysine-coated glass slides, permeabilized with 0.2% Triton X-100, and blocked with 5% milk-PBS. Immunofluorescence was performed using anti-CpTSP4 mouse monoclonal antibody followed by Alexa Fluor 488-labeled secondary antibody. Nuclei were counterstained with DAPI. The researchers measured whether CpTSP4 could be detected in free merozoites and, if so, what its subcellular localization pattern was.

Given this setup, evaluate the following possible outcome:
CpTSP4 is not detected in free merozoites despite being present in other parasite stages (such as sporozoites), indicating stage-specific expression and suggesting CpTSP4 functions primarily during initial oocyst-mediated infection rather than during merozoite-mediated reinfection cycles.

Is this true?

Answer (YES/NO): NO